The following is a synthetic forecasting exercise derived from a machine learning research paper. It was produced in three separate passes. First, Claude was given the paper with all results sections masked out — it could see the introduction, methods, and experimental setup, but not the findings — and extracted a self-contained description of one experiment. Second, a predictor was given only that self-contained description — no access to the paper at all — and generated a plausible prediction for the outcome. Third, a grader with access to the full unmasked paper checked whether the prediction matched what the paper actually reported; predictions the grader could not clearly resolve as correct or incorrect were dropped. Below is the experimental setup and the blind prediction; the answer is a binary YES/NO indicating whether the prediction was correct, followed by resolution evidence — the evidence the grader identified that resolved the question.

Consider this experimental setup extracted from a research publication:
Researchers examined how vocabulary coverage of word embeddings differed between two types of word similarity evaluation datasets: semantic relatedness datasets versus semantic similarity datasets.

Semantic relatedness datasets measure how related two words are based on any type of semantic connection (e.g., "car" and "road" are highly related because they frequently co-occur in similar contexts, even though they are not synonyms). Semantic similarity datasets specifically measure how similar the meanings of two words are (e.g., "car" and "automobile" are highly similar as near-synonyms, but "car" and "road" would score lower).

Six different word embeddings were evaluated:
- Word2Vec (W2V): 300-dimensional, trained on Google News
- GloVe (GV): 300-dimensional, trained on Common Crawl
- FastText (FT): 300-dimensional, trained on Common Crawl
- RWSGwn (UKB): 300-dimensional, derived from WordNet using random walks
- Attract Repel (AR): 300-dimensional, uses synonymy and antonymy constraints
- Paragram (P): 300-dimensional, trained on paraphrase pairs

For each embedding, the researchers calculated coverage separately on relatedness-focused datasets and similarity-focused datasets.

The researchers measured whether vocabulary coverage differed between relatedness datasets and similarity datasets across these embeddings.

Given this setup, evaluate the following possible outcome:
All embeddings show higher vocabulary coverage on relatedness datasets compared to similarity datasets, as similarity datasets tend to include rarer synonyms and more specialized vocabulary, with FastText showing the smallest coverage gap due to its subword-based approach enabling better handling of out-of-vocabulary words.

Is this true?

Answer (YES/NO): NO